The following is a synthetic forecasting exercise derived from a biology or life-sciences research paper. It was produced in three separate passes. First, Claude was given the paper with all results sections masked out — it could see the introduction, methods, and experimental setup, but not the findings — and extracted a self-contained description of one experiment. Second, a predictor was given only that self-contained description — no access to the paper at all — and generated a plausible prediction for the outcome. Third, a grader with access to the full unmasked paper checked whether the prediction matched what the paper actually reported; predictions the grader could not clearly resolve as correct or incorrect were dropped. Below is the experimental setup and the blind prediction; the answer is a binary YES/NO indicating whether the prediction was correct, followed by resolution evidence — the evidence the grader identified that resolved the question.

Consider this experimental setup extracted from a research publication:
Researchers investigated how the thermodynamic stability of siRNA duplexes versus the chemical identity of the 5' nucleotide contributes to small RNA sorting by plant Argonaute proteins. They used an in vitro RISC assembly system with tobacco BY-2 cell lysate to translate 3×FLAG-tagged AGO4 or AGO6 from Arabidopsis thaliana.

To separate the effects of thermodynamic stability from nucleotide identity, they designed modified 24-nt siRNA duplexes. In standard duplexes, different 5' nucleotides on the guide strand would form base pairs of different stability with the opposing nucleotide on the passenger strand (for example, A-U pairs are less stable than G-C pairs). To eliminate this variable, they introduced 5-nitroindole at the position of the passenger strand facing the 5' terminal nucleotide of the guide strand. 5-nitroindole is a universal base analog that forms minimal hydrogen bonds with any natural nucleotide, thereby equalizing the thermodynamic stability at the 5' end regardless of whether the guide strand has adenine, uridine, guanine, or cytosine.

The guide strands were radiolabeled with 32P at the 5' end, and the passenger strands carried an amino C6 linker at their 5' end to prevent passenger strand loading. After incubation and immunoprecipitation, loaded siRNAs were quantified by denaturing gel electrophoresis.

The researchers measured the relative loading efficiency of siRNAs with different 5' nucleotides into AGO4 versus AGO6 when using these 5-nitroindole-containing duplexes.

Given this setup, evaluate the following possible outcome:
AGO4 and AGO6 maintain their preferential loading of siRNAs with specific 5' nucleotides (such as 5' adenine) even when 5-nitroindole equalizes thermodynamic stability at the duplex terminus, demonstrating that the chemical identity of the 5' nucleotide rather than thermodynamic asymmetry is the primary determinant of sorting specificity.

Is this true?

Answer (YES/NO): NO